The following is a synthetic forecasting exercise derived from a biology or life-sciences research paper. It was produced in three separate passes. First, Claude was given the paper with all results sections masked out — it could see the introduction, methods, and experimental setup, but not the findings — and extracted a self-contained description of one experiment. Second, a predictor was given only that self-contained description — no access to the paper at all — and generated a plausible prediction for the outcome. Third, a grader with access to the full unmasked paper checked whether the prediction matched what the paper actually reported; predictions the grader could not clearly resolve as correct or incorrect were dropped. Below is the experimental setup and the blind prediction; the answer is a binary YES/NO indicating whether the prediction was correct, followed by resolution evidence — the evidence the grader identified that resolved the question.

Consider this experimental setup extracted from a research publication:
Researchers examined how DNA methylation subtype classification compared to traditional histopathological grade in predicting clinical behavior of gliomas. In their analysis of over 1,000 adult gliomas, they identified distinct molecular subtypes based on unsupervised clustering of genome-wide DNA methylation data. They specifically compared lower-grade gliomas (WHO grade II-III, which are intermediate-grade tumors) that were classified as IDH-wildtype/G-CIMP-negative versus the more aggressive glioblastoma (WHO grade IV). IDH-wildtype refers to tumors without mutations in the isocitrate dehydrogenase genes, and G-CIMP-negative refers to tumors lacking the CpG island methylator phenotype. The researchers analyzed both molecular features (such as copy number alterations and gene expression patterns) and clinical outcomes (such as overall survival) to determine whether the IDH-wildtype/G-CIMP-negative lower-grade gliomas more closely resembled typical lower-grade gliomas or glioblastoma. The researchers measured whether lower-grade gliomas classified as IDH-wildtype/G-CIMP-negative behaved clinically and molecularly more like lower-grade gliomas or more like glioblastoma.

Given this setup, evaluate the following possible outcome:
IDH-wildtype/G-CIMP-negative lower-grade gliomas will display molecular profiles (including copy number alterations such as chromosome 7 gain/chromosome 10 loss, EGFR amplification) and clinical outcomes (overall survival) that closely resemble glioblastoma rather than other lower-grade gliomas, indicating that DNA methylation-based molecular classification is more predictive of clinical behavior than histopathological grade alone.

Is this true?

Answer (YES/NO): YES